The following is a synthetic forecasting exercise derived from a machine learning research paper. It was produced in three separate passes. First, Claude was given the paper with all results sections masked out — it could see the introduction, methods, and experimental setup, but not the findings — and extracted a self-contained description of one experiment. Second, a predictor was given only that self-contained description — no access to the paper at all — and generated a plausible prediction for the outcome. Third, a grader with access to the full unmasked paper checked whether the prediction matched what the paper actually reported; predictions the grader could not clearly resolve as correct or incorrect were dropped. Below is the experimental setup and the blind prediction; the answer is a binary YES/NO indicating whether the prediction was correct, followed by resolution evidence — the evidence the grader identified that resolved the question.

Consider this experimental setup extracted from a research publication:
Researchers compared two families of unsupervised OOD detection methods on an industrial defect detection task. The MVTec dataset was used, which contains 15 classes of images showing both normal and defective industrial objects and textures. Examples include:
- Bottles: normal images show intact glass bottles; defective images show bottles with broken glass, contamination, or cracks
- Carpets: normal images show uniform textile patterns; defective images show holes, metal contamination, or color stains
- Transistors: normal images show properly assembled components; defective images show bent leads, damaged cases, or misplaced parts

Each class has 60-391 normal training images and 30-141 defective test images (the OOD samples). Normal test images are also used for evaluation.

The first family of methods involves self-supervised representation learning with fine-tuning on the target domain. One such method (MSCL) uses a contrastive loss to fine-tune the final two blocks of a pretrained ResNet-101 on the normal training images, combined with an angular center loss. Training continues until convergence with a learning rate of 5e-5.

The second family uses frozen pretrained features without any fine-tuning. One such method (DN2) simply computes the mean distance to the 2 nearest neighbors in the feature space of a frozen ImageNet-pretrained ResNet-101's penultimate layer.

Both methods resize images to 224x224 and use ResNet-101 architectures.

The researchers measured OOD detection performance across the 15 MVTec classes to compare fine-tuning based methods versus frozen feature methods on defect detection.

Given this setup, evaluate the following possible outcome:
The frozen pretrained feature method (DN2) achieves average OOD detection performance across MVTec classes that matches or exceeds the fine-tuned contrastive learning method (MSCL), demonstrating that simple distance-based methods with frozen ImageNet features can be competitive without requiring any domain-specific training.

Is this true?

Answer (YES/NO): YES